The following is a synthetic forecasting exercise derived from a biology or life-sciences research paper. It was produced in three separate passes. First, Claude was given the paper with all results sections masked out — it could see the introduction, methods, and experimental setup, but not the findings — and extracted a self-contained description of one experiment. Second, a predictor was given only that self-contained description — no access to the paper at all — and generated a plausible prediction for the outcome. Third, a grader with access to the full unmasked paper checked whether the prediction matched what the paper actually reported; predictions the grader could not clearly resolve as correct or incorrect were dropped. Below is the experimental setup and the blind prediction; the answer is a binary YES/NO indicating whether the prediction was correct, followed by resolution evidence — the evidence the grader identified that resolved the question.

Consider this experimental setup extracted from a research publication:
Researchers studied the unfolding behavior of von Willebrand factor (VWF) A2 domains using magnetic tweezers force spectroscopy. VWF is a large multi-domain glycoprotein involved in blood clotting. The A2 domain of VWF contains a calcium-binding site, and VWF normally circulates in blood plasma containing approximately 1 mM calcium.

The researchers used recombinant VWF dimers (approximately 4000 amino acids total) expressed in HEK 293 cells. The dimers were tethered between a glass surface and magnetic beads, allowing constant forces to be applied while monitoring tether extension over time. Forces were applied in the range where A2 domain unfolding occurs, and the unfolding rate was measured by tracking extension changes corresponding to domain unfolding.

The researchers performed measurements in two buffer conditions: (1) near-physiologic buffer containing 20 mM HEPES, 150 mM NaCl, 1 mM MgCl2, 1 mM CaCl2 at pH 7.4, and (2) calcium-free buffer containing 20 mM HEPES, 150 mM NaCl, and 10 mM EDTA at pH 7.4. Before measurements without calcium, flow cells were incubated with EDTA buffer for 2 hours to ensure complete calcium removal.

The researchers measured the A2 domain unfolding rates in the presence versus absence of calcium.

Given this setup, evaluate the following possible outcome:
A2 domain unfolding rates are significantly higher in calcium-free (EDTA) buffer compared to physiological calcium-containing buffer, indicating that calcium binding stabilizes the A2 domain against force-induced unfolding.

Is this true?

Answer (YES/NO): YES